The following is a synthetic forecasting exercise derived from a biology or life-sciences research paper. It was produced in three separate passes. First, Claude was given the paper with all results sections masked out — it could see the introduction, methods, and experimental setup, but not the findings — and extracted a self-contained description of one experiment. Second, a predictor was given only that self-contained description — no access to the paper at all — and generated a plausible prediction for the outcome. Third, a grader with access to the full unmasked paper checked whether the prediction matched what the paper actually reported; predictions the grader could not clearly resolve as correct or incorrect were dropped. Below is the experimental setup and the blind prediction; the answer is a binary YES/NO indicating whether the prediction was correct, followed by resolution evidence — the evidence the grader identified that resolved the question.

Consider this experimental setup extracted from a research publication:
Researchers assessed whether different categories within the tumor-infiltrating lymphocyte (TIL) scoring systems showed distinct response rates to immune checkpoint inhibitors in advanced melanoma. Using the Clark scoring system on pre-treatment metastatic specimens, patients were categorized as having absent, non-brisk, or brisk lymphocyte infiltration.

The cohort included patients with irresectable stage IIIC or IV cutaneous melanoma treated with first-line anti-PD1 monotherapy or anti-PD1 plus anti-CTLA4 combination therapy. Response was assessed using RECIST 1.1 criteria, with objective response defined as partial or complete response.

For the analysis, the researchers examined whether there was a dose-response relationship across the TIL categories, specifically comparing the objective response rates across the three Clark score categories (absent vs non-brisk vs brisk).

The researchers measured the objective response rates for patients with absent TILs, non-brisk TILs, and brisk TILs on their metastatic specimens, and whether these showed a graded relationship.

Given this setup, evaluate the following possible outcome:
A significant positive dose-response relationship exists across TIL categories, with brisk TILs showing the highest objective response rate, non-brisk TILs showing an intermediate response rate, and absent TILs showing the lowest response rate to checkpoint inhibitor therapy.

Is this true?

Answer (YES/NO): YES